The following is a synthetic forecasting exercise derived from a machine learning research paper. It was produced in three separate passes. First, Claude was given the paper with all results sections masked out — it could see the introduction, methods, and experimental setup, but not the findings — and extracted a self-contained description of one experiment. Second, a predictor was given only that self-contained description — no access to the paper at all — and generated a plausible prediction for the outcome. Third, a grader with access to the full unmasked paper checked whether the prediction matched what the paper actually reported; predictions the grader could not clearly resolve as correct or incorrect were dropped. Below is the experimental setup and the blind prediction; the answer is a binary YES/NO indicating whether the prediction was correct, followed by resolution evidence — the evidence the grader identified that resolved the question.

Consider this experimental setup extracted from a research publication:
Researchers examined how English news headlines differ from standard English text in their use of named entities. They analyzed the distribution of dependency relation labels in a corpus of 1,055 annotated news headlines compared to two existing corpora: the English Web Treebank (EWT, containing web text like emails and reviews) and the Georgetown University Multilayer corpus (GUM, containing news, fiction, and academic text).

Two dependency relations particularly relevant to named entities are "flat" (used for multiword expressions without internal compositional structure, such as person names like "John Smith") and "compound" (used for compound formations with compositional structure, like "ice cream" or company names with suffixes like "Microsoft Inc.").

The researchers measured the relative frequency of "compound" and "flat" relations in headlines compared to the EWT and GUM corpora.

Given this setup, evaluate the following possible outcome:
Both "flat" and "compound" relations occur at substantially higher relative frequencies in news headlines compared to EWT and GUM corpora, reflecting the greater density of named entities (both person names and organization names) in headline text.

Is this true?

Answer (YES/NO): YES